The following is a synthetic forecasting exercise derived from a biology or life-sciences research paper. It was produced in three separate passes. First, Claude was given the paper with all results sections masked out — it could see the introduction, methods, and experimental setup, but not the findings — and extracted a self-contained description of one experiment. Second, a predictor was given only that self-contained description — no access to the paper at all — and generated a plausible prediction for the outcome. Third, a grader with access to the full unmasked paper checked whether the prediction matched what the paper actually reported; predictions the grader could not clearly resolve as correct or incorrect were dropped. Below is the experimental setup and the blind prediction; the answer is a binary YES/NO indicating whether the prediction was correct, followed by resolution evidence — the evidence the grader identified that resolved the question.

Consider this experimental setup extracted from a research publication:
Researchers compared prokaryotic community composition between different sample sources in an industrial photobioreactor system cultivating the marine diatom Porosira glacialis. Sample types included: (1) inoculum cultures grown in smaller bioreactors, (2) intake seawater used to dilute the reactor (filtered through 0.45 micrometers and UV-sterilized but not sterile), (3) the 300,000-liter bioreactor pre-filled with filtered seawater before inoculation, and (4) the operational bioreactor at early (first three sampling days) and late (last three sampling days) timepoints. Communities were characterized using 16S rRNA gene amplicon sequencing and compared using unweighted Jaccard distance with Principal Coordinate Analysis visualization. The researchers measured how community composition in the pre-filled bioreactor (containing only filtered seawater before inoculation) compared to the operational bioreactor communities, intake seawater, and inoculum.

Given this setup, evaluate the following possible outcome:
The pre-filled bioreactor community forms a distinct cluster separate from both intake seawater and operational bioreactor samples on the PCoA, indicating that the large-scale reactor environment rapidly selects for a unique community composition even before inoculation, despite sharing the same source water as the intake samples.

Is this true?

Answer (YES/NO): YES